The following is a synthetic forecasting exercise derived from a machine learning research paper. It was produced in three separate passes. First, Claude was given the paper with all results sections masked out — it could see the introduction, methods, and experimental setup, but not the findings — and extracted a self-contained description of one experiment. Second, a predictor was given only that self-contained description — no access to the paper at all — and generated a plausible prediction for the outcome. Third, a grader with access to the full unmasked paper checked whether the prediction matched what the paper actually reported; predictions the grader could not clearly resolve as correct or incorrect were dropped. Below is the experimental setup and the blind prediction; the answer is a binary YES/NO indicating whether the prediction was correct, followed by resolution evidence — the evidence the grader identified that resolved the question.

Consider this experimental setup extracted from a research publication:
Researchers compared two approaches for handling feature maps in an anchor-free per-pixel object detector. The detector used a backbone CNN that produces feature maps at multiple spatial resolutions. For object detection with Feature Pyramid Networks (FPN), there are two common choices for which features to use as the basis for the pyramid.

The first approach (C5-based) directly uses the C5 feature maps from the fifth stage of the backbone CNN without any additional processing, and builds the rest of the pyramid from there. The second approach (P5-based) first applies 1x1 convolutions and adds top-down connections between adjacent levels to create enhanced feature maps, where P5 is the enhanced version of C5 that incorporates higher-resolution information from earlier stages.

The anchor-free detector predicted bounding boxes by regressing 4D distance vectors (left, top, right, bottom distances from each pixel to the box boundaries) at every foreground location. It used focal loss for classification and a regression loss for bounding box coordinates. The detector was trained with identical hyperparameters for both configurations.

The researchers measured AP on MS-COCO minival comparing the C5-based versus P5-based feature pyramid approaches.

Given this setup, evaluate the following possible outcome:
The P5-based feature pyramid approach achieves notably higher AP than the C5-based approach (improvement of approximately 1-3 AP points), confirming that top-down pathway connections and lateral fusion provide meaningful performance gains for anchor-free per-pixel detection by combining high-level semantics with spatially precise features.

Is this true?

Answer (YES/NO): NO